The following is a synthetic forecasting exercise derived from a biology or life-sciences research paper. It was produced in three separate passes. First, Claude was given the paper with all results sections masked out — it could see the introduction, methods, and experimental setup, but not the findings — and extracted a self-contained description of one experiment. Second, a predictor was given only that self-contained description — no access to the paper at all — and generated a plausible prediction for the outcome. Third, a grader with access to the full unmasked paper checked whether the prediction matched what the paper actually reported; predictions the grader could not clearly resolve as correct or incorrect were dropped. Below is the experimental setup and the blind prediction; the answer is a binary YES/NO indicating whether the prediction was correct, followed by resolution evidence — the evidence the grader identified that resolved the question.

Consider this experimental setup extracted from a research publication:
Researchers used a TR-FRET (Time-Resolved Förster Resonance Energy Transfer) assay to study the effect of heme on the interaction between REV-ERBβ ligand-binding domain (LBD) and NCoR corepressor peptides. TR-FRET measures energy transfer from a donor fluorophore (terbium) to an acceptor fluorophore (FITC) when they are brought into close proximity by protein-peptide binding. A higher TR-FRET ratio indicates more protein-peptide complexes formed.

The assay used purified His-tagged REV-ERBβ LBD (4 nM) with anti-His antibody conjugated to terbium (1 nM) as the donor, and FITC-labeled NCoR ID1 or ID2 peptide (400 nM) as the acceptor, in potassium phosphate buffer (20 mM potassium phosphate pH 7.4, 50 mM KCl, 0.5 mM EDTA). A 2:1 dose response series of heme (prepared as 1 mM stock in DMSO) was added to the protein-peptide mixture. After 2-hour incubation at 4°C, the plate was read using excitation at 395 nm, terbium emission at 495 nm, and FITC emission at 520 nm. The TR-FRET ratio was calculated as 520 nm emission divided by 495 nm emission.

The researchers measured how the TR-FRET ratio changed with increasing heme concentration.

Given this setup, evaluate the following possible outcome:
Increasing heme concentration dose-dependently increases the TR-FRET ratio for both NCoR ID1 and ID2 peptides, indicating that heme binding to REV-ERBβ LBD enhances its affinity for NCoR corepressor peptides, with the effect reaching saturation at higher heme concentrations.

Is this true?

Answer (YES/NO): NO